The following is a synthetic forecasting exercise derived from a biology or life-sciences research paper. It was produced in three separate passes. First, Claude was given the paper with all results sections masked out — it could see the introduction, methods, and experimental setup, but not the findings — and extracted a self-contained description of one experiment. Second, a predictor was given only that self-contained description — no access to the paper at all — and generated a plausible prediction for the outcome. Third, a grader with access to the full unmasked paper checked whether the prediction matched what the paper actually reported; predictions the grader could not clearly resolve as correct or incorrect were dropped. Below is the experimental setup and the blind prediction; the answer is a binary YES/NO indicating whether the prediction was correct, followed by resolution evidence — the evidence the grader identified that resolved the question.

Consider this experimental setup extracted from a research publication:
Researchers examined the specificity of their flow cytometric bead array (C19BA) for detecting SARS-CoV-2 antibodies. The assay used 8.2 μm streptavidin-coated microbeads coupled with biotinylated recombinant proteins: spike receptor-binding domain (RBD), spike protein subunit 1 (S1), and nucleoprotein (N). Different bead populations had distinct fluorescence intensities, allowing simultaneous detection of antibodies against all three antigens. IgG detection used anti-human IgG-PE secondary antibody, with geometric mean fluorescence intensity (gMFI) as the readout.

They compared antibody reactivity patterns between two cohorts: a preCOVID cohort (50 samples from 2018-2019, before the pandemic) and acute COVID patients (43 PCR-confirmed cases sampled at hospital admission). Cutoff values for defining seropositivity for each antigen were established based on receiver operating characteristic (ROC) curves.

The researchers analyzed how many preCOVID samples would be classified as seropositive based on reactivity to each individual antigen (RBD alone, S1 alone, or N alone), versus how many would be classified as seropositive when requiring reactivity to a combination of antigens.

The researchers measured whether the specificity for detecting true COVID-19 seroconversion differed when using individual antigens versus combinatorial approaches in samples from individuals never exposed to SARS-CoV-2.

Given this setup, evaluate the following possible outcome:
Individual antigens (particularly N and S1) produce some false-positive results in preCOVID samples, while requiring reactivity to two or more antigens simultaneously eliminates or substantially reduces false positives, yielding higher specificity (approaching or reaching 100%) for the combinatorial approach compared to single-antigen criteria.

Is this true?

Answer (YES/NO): NO